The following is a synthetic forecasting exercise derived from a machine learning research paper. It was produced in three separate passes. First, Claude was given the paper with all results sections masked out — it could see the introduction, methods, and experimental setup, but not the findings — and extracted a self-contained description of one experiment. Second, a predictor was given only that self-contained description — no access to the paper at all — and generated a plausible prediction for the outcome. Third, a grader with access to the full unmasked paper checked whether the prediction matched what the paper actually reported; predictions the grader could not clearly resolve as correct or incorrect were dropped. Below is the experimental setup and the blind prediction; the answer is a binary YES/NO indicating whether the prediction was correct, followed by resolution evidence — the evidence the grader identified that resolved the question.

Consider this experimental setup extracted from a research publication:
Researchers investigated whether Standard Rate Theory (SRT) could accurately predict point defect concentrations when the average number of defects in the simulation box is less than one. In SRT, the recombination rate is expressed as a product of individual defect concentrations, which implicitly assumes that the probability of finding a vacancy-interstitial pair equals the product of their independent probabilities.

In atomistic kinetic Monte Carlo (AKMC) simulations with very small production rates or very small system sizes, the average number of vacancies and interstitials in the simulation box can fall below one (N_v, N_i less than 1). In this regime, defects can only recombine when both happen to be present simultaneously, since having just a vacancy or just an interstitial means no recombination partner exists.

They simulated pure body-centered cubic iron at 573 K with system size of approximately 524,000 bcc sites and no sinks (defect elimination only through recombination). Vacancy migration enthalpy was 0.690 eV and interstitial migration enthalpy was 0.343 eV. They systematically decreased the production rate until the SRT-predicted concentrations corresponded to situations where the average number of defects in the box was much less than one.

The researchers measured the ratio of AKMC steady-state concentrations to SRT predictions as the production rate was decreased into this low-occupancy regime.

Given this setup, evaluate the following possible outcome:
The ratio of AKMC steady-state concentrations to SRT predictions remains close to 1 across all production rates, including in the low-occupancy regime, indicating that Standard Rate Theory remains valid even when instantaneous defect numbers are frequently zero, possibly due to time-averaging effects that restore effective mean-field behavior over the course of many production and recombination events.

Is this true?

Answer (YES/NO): NO